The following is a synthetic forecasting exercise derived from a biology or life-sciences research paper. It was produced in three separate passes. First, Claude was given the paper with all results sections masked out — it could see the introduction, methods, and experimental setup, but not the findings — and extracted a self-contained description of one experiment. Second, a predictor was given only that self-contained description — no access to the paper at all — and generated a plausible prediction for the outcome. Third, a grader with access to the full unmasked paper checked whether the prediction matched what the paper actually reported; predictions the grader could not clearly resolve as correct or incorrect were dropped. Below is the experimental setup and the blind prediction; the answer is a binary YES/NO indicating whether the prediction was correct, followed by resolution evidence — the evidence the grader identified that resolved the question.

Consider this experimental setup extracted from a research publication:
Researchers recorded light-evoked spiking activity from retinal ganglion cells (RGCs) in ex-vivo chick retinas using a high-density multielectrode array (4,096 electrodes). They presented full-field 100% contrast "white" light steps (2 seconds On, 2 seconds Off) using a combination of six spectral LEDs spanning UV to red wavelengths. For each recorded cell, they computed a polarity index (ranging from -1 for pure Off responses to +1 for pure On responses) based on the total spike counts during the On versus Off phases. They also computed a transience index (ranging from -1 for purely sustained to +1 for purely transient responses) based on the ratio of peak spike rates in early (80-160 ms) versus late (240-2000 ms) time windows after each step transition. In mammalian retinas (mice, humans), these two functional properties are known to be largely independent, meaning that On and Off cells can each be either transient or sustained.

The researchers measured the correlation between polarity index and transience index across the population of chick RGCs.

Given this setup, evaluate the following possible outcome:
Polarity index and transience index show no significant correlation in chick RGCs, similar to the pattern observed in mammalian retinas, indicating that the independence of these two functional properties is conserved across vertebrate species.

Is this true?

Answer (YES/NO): NO